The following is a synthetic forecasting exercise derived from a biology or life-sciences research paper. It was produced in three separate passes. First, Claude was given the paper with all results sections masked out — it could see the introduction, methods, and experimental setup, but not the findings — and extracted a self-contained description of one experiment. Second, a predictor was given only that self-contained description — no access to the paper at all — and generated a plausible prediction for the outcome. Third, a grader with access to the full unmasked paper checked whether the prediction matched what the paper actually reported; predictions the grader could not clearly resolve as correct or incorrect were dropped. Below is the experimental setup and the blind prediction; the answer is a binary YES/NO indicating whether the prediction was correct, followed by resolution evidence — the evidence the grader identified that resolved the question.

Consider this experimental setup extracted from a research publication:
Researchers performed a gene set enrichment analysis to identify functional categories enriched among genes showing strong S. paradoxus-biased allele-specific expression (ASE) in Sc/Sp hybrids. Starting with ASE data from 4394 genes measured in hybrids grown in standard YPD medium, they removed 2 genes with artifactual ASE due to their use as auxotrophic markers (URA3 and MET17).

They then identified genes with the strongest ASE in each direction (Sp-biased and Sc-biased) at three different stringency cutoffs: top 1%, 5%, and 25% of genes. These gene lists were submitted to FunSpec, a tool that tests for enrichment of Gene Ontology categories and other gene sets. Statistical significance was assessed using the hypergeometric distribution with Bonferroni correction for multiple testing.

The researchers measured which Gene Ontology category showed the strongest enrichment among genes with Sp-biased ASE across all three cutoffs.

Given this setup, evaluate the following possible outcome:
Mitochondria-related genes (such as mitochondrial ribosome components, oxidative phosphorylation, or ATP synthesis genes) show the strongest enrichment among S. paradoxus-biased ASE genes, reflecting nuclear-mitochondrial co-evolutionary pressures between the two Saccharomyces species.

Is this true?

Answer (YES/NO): NO